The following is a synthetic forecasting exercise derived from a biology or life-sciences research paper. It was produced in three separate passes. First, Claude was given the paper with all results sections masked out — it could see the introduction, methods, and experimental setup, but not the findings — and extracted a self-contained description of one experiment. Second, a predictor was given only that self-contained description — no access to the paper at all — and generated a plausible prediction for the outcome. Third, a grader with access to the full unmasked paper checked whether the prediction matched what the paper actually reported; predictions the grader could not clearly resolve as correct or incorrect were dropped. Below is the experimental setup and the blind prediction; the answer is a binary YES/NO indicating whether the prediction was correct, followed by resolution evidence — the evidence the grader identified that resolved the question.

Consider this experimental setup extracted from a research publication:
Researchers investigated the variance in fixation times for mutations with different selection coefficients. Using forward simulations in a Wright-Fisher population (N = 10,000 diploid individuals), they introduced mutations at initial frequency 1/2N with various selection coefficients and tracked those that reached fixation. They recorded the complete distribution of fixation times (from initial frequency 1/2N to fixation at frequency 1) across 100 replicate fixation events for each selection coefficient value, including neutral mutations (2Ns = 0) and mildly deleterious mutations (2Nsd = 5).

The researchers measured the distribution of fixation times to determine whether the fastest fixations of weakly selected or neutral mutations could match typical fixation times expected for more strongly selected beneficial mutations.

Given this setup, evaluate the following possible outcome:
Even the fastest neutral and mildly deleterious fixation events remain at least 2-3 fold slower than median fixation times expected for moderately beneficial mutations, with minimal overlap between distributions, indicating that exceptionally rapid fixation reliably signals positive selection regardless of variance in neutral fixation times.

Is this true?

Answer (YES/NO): NO